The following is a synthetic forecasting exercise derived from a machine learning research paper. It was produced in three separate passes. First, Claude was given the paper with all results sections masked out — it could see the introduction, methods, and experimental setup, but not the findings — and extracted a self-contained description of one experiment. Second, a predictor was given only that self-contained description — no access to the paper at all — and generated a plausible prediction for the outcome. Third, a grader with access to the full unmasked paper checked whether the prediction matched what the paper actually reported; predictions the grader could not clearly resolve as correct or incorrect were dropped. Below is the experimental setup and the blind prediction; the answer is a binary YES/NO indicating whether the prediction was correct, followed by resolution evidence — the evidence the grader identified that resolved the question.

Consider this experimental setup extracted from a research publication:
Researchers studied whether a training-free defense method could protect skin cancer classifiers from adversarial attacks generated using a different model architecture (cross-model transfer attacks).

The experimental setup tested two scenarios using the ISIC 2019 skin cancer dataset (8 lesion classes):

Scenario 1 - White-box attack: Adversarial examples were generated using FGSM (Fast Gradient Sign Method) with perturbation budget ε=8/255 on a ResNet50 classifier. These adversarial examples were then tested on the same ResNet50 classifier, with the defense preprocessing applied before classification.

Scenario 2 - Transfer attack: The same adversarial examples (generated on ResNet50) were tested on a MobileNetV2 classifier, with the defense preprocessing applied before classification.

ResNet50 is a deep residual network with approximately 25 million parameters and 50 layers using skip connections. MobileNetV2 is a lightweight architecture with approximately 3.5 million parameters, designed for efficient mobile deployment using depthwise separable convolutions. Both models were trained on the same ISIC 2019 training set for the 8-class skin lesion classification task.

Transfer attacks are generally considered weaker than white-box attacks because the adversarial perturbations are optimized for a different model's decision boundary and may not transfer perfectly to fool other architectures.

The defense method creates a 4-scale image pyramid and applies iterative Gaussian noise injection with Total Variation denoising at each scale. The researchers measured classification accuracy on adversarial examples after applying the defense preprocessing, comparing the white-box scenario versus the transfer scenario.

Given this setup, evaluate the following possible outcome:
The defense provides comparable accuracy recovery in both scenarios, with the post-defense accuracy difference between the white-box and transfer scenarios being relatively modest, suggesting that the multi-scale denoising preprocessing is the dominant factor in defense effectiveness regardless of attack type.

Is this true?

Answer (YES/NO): NO